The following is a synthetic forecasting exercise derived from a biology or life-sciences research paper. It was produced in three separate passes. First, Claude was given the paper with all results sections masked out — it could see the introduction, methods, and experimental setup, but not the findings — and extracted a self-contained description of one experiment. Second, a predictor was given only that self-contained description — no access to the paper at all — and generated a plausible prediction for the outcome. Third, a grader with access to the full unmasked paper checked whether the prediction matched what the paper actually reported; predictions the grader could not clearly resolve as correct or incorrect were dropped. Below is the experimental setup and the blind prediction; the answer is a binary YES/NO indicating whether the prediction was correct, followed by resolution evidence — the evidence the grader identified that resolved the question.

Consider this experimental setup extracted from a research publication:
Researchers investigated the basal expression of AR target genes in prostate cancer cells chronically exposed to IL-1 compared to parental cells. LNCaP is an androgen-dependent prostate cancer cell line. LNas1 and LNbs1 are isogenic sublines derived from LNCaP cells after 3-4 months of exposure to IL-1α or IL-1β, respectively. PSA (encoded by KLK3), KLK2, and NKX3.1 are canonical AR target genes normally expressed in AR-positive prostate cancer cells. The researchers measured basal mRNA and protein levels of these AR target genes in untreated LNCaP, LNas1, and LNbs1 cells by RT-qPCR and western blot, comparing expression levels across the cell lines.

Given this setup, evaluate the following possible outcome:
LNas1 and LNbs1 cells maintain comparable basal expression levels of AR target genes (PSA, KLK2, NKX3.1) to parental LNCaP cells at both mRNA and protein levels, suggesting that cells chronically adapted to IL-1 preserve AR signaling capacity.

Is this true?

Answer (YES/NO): NO